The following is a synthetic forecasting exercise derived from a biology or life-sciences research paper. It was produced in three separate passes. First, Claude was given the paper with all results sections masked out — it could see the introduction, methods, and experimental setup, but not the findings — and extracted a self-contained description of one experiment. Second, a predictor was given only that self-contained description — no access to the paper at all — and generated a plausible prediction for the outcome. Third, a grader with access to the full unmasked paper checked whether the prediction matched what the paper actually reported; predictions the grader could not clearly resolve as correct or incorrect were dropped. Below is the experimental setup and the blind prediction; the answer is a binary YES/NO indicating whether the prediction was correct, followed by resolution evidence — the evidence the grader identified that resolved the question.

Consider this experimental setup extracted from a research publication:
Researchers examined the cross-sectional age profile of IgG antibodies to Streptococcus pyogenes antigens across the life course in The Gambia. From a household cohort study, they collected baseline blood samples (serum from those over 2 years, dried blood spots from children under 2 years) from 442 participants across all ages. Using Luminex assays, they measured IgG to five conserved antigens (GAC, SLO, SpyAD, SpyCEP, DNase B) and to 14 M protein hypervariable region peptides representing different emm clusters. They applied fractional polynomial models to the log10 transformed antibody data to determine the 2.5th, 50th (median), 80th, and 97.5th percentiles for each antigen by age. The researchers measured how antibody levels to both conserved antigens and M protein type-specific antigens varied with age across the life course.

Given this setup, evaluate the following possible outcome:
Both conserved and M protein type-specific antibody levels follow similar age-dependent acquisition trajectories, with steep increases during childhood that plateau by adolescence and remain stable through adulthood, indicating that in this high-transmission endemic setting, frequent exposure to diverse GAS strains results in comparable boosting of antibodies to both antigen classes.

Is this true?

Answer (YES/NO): NO